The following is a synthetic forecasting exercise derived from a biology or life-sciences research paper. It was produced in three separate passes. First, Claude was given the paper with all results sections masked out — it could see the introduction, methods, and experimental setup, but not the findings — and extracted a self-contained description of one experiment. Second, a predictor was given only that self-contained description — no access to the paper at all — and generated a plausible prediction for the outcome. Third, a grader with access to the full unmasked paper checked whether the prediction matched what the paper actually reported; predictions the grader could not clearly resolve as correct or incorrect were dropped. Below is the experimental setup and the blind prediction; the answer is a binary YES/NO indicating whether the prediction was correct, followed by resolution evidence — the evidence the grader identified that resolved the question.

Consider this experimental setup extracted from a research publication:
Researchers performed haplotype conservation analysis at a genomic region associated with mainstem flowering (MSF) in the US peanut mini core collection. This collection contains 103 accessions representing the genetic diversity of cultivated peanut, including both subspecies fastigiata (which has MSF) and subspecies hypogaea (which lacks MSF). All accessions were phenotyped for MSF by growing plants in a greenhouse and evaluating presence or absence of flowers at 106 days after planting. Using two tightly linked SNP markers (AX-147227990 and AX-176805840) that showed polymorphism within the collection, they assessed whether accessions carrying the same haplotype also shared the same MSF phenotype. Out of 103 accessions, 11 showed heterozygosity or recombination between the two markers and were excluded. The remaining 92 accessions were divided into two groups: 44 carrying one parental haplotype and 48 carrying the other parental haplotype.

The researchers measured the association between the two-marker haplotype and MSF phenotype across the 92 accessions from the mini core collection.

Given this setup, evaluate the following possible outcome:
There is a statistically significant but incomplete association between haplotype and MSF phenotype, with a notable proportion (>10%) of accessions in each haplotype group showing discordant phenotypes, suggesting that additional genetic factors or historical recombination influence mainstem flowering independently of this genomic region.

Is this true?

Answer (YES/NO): NO